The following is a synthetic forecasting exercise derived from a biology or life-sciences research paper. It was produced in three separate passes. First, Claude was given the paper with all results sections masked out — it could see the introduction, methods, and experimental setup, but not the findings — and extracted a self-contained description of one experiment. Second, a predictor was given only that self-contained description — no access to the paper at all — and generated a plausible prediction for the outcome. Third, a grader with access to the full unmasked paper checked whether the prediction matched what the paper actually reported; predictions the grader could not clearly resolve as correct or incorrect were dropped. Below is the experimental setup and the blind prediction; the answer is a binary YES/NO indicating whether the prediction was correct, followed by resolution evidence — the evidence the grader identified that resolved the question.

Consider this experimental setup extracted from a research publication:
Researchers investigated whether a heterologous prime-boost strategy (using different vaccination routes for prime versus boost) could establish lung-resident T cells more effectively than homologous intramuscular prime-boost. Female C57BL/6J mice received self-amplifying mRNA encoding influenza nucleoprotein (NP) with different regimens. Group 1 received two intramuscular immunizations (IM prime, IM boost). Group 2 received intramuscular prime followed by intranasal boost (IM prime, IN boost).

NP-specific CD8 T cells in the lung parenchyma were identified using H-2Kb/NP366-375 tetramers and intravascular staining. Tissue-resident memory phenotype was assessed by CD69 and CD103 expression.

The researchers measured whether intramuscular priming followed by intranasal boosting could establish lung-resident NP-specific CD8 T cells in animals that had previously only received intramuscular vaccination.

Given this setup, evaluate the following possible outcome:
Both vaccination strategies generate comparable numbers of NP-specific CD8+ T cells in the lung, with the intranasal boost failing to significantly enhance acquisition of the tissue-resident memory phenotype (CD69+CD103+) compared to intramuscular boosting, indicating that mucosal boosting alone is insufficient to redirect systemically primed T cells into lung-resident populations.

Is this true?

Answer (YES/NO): NO